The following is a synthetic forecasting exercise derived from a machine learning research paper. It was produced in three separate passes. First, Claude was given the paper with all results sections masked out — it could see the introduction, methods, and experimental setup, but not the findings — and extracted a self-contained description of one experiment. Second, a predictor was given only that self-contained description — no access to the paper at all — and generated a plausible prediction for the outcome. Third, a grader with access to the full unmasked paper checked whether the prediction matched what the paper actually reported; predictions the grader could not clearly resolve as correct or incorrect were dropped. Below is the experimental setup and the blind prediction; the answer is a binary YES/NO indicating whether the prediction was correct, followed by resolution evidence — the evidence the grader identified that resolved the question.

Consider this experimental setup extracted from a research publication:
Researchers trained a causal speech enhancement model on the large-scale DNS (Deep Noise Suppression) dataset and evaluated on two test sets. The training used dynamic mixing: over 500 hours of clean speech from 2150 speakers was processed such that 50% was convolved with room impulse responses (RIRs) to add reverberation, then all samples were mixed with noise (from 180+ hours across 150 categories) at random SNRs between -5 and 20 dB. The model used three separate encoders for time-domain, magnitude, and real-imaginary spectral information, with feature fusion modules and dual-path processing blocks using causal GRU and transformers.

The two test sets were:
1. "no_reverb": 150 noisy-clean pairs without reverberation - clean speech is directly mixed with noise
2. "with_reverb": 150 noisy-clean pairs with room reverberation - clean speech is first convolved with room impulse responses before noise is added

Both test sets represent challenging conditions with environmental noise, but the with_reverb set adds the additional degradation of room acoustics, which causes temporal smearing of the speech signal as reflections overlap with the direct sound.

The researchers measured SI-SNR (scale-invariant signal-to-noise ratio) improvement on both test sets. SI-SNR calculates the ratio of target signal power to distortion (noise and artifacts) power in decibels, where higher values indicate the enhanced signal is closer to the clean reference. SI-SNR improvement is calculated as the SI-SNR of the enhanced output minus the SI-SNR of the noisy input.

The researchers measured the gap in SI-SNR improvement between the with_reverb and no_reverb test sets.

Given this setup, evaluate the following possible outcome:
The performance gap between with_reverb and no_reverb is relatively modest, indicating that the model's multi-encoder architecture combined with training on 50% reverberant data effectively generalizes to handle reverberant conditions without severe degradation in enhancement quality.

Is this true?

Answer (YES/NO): NO